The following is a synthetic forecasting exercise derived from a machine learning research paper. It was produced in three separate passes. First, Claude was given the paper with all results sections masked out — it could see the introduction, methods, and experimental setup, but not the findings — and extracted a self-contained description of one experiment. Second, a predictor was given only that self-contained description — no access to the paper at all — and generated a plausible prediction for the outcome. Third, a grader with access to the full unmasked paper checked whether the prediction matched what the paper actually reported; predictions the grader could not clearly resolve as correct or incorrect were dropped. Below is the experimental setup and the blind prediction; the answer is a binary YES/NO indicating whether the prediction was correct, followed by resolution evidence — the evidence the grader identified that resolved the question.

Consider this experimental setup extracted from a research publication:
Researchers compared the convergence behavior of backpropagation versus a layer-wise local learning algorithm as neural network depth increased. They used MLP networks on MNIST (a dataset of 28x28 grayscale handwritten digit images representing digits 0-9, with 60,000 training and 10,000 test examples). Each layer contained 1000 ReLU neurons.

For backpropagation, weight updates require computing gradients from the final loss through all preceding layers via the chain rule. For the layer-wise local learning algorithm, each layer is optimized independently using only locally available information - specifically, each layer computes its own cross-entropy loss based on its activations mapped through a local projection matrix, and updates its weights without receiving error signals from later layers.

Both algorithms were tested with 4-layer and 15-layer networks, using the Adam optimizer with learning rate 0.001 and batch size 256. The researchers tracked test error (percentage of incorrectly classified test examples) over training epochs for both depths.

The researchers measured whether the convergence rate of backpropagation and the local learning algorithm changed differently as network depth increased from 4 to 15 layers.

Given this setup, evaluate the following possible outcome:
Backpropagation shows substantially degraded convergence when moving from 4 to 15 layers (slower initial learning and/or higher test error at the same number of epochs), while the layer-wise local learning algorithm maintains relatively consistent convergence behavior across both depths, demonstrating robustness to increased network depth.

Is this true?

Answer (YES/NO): YES